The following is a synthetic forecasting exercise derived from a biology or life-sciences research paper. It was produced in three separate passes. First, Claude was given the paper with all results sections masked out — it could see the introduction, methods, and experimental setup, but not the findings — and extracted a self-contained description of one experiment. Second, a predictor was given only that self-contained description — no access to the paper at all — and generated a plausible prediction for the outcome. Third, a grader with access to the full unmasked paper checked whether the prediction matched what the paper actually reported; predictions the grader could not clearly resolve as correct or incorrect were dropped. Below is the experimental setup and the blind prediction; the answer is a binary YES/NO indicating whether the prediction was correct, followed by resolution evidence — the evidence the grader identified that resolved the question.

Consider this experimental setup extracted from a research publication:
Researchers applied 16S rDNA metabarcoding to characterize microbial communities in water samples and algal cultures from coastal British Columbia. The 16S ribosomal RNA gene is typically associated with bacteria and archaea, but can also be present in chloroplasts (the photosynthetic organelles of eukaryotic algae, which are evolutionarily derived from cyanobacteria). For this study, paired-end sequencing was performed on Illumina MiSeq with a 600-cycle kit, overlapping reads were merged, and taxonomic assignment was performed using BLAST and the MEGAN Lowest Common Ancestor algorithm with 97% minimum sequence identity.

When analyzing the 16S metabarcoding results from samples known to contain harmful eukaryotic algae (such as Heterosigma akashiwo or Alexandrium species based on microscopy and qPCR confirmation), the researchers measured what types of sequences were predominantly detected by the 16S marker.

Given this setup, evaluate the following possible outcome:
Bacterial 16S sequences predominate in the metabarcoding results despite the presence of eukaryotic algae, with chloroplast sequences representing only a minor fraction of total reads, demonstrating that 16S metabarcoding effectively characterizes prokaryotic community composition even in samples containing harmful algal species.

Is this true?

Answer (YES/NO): NO